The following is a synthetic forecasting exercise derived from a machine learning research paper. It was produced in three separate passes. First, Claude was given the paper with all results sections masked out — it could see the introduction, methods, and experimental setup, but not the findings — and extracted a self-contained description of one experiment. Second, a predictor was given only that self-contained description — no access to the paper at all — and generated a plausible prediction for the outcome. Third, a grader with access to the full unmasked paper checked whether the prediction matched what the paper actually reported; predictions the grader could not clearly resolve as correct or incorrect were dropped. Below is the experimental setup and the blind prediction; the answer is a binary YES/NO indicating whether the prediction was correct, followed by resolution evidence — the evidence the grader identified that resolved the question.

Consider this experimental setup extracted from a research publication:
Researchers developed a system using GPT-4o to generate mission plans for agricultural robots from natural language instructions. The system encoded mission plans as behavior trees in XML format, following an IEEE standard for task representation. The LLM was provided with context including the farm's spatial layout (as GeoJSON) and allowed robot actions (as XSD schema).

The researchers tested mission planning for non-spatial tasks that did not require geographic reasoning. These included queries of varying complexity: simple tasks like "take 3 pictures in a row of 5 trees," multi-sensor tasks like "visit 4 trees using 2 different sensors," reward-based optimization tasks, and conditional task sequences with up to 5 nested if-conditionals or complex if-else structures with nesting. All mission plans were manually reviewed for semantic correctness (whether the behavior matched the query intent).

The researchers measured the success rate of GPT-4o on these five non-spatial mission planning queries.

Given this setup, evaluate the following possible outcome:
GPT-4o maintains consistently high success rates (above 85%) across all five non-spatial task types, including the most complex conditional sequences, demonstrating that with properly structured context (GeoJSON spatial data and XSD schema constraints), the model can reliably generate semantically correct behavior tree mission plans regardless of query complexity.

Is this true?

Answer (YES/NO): YES